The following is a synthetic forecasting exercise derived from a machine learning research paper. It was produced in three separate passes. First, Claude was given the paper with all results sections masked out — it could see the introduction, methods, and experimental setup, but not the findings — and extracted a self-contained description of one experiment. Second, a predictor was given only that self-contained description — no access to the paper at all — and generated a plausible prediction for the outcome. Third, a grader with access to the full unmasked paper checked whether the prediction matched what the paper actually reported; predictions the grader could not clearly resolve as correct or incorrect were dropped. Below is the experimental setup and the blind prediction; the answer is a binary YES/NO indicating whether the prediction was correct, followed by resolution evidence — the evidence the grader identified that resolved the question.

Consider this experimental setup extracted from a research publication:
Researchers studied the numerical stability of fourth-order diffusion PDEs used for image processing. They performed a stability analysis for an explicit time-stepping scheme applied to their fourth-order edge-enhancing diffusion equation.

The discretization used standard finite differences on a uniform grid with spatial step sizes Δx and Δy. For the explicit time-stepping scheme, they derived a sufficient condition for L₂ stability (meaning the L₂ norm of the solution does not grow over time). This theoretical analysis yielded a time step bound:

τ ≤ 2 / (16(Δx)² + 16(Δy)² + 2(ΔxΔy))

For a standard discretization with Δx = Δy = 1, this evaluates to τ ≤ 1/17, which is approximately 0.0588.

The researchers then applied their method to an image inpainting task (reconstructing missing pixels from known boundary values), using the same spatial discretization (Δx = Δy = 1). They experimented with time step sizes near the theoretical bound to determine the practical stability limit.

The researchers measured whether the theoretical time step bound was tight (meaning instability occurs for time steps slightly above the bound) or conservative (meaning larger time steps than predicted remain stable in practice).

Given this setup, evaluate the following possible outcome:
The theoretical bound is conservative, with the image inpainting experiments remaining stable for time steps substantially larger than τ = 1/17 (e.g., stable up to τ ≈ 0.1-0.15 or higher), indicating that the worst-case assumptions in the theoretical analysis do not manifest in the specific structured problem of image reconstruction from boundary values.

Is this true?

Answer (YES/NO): NO